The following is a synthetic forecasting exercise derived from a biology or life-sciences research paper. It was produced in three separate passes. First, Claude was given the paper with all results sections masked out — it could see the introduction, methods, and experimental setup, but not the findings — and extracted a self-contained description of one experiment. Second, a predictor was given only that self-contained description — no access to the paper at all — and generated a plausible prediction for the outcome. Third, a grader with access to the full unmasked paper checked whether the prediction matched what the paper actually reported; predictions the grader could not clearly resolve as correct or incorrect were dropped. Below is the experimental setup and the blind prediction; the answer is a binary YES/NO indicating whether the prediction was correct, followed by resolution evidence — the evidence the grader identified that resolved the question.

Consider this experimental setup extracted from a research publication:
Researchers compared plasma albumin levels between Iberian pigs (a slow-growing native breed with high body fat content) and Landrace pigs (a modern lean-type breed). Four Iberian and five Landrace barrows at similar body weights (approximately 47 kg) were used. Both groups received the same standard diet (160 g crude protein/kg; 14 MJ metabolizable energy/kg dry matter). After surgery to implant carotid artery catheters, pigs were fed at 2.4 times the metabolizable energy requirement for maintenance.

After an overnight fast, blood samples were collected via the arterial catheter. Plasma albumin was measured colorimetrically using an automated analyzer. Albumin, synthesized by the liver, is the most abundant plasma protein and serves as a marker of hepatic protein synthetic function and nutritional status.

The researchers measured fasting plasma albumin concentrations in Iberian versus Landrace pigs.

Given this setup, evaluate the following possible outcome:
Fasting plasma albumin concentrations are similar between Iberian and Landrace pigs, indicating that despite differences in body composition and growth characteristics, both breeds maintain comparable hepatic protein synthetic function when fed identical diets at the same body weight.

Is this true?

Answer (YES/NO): YES